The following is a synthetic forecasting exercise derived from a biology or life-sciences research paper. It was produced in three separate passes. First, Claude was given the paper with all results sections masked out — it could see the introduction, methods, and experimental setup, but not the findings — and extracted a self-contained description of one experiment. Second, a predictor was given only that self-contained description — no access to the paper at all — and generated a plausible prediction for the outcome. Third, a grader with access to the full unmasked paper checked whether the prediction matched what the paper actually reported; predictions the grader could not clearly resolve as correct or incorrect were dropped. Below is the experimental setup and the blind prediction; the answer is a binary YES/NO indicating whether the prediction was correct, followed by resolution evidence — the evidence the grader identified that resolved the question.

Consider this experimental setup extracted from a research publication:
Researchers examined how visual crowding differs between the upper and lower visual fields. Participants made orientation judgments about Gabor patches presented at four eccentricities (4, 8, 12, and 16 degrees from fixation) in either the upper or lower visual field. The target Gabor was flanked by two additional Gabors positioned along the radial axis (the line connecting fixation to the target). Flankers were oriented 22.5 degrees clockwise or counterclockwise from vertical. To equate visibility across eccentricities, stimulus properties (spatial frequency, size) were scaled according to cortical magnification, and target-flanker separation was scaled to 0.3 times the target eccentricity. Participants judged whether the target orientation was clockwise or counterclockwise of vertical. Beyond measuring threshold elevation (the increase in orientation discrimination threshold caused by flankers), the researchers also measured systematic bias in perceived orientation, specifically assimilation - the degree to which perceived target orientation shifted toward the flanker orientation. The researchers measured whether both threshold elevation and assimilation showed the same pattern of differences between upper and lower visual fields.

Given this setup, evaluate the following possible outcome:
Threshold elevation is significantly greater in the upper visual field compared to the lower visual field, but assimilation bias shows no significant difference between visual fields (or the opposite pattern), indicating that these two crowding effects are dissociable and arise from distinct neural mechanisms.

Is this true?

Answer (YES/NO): NO